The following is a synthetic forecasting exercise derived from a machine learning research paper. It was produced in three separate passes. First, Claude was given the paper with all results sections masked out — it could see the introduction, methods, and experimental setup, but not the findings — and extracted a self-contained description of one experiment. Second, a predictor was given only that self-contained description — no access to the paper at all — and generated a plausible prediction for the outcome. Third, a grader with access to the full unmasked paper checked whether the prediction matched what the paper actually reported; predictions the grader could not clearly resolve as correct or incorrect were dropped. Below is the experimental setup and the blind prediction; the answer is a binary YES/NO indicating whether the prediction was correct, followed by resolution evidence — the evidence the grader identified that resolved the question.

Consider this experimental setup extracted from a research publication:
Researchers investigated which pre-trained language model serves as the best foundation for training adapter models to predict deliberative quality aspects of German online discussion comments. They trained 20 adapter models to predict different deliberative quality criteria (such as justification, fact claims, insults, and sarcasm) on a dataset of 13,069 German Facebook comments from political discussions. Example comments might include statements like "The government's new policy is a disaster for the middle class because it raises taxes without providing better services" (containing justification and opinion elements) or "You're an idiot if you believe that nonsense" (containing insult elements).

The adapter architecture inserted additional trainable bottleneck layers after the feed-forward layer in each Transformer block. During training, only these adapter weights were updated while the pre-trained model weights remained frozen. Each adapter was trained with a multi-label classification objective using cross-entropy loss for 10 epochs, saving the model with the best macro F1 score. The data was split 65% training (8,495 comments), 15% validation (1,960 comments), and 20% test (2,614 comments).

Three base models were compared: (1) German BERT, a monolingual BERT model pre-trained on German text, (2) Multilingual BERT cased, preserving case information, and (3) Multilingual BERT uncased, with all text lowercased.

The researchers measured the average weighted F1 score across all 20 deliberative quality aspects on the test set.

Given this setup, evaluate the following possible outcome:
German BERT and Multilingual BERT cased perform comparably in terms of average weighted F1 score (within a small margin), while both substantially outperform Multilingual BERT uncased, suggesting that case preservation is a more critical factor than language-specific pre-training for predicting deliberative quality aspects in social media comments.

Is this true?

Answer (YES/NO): NO